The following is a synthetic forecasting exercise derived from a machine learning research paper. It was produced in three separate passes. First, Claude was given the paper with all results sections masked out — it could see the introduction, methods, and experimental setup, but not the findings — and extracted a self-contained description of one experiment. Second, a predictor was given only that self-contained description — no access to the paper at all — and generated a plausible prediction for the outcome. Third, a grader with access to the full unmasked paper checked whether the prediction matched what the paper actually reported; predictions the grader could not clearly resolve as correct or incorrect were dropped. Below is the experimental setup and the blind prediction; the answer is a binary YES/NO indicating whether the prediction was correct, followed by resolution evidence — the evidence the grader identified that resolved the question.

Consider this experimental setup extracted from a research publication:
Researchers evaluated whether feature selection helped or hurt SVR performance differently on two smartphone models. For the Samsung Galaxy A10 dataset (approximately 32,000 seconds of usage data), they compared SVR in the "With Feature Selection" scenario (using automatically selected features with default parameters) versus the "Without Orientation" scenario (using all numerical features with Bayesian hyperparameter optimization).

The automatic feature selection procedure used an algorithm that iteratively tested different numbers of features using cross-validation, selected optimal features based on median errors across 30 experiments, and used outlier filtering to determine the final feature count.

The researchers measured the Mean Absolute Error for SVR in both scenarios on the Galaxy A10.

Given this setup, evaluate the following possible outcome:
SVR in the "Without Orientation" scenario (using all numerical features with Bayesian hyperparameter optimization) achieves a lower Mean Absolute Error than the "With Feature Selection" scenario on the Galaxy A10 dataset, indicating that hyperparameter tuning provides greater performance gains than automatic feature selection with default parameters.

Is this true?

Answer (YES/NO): NO